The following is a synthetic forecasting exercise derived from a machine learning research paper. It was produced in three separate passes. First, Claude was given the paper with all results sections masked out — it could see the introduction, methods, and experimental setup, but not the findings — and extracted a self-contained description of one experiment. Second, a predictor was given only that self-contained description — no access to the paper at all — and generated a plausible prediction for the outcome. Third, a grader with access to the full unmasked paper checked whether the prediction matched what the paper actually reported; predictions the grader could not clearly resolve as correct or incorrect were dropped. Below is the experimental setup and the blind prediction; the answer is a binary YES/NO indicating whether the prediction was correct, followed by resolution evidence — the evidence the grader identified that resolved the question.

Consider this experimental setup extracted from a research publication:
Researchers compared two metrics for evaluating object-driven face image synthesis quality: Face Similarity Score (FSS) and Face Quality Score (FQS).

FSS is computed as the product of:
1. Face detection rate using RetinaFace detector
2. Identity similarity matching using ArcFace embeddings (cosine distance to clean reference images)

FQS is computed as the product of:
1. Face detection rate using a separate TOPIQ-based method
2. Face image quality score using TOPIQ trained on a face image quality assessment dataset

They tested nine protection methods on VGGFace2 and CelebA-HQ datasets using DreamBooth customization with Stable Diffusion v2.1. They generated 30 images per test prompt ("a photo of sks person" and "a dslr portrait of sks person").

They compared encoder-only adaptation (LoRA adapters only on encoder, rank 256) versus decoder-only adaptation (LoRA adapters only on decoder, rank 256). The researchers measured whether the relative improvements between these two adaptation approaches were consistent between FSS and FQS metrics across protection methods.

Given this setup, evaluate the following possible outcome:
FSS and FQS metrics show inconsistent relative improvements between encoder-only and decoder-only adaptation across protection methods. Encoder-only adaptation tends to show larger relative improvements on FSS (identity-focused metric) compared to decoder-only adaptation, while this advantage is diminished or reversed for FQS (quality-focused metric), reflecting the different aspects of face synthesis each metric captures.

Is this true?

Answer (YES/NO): NO